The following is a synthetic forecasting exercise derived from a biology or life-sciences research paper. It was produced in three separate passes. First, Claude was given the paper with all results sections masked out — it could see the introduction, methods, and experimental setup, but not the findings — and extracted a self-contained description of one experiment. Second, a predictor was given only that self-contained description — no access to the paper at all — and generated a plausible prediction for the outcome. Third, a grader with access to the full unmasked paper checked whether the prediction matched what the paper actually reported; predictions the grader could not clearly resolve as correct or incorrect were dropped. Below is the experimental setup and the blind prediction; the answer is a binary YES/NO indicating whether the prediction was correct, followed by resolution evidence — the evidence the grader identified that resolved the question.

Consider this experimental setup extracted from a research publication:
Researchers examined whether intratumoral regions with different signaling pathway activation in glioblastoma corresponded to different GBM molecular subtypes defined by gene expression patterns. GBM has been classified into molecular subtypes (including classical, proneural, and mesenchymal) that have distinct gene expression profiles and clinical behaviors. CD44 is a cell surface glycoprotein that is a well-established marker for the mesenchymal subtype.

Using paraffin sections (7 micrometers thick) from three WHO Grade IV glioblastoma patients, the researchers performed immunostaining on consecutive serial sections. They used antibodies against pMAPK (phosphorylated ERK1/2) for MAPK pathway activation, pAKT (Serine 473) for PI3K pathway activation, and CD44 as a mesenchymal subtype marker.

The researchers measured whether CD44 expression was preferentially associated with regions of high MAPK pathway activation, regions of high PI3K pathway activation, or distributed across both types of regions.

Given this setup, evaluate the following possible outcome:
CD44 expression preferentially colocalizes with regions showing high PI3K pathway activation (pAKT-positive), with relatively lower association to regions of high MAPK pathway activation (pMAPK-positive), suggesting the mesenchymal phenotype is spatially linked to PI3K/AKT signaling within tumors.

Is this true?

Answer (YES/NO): YES